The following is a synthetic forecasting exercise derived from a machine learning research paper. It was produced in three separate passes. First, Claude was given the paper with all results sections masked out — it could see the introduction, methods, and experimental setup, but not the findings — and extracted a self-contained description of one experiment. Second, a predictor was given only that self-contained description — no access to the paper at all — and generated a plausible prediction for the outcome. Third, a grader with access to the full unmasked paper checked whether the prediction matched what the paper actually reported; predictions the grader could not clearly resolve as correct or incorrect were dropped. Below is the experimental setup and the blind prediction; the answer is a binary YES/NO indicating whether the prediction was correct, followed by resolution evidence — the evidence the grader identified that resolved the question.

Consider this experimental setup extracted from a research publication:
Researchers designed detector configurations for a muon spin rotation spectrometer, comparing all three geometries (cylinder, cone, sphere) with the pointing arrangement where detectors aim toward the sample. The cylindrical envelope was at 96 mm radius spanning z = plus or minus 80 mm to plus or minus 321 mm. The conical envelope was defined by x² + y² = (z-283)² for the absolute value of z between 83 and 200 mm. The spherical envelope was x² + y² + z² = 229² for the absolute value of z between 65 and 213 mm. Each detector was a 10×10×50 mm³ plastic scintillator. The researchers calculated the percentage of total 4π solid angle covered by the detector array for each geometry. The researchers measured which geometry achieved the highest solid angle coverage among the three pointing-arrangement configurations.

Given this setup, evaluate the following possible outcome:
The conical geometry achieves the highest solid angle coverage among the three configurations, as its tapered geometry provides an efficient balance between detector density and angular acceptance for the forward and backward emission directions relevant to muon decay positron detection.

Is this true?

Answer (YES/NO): NO